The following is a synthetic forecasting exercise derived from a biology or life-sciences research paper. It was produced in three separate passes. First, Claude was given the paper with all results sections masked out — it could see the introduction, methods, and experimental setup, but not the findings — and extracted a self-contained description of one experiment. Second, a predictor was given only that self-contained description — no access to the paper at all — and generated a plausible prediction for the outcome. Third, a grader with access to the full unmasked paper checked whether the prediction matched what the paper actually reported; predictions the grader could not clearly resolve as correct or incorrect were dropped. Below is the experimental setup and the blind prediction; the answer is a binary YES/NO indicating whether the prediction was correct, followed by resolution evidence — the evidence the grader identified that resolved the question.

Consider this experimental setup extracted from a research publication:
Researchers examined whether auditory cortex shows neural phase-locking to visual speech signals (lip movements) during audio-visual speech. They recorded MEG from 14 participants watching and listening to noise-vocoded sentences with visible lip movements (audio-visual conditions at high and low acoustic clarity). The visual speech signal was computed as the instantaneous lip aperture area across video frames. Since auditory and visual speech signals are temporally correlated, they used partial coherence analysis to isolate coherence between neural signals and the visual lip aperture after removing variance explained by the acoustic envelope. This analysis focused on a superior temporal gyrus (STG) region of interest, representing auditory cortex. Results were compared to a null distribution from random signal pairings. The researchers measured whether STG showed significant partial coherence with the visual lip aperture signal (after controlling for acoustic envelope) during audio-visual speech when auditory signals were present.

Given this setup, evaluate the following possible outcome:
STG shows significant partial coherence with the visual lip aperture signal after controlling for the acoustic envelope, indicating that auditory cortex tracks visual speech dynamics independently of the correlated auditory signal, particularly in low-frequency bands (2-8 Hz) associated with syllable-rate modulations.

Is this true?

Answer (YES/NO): NO